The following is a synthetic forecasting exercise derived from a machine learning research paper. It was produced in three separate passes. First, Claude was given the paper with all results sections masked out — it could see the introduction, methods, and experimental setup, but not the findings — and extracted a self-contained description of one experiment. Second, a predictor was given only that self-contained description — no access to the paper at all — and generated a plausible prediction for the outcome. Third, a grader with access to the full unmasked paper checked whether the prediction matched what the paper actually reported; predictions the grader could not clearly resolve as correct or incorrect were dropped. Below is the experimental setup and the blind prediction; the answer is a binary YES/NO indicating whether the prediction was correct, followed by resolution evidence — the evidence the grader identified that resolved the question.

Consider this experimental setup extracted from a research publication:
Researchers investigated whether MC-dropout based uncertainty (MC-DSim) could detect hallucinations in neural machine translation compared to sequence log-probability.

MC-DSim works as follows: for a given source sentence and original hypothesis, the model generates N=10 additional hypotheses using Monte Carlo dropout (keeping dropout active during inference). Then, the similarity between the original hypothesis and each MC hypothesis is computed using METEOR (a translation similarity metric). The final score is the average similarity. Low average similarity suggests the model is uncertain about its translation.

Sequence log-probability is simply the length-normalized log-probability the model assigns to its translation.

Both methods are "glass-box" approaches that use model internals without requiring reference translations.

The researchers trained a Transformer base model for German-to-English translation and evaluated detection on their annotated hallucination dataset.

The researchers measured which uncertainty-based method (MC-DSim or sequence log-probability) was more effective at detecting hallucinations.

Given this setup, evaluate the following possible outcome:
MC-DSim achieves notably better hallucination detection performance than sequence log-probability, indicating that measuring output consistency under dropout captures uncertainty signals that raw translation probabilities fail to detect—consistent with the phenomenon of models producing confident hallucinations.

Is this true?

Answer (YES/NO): NO